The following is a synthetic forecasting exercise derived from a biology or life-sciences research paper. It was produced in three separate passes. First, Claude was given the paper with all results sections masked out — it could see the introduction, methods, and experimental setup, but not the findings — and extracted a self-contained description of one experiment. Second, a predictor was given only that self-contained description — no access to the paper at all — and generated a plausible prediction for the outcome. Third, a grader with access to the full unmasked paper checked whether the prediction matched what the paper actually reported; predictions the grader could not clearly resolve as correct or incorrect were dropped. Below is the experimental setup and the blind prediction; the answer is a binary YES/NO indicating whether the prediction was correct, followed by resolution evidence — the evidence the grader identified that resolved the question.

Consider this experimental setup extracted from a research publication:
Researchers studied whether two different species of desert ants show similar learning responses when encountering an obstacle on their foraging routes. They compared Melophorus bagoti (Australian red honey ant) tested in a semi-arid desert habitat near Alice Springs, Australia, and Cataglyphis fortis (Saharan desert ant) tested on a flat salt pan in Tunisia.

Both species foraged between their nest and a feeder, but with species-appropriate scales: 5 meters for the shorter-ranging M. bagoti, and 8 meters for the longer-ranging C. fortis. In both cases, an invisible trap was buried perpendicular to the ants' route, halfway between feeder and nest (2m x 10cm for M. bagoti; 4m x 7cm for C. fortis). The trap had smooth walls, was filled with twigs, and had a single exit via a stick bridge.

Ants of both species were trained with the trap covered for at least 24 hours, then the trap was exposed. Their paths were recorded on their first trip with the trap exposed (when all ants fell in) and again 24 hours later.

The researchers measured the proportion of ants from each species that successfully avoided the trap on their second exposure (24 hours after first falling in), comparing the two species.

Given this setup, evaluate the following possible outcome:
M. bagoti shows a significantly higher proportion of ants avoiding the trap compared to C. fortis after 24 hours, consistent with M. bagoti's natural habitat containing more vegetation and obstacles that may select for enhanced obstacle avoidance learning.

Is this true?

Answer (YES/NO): NO